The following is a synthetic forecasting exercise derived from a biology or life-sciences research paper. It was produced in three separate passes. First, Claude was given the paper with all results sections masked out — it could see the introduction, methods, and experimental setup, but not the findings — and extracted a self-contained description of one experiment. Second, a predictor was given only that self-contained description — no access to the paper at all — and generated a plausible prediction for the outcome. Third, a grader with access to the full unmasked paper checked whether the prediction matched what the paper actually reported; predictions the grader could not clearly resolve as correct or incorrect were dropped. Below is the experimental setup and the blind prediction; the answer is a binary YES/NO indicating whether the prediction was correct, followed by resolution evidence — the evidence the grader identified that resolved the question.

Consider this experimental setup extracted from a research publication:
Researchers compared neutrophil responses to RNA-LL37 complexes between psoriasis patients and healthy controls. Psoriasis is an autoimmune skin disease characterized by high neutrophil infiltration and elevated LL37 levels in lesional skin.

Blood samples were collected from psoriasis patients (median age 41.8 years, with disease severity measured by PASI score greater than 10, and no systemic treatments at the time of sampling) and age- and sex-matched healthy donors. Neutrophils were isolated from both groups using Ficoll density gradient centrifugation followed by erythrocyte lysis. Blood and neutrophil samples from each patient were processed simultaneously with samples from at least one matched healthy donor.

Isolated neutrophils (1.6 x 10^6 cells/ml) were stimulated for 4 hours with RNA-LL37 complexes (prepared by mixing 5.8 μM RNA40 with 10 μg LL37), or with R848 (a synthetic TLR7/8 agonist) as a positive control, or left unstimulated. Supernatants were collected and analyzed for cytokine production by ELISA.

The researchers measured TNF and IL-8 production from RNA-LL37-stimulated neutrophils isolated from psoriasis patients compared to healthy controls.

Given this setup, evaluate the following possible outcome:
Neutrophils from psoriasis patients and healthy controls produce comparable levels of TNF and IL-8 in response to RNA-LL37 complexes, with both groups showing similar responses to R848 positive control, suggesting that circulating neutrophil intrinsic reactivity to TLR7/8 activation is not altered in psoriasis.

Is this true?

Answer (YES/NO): NO